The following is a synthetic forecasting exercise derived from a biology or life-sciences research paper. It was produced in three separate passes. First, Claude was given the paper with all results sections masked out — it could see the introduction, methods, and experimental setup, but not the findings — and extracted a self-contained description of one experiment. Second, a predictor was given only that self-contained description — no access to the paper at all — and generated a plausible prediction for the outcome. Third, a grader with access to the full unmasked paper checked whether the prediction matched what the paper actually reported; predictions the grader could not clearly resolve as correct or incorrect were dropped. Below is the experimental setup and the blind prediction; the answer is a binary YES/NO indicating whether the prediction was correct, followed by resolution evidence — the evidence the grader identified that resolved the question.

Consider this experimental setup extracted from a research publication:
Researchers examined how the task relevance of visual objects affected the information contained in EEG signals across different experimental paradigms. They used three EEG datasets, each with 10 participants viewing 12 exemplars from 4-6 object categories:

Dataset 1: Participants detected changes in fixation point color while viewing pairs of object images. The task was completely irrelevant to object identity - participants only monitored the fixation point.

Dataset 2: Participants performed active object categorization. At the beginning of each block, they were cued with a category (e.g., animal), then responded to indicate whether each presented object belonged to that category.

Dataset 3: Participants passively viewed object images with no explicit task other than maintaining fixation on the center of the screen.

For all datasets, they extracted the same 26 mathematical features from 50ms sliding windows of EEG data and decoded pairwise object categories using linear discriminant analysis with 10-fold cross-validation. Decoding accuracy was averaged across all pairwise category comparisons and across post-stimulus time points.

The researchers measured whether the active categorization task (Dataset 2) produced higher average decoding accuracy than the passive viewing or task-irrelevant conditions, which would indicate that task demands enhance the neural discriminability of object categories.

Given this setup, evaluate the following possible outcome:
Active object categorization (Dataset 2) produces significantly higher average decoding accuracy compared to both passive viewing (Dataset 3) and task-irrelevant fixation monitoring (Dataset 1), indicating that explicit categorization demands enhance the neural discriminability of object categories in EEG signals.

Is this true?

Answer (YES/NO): NO